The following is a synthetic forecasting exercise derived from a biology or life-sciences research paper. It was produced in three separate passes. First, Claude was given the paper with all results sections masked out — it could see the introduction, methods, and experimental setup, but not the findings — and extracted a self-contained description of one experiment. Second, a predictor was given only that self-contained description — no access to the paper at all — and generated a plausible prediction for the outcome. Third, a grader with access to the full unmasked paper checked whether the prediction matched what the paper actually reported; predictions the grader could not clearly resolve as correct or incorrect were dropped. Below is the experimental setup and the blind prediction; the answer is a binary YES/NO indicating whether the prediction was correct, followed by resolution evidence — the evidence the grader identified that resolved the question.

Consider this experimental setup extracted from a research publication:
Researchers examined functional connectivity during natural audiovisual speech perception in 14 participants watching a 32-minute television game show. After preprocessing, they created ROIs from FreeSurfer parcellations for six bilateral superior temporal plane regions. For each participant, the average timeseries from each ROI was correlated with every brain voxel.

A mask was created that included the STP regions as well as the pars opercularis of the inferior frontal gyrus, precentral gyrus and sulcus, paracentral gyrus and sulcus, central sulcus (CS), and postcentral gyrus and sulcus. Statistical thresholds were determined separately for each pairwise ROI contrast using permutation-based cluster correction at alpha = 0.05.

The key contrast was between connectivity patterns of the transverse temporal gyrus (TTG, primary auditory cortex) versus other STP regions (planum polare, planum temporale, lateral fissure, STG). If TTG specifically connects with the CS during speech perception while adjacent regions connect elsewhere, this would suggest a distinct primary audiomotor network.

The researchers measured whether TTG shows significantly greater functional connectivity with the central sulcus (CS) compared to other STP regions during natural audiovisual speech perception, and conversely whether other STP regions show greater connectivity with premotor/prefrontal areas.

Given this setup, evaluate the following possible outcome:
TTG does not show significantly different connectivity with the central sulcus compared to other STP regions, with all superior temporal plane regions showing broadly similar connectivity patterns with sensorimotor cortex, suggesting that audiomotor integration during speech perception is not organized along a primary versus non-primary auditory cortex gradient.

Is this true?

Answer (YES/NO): NO